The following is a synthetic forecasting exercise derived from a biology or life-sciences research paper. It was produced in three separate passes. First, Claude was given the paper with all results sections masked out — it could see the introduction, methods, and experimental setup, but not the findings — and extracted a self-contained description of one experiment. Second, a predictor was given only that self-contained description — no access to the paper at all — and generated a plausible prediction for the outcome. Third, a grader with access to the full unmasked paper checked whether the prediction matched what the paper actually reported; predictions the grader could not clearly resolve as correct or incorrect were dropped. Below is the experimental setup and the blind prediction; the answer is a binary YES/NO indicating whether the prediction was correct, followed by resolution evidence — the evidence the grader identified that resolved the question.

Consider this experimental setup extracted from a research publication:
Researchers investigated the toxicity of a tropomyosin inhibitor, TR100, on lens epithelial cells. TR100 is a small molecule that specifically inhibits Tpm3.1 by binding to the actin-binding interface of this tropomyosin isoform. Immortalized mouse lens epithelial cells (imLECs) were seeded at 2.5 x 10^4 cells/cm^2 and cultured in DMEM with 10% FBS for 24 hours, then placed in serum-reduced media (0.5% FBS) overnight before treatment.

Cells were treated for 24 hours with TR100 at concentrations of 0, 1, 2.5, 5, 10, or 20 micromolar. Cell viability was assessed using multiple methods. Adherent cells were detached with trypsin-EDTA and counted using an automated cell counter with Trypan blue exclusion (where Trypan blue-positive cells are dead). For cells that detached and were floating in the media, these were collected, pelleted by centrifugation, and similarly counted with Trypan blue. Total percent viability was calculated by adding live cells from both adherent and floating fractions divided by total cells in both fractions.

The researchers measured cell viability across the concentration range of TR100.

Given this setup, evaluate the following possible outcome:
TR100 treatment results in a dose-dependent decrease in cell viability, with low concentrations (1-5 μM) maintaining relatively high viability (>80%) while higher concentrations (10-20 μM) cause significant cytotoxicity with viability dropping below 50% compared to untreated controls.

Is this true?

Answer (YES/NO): NO